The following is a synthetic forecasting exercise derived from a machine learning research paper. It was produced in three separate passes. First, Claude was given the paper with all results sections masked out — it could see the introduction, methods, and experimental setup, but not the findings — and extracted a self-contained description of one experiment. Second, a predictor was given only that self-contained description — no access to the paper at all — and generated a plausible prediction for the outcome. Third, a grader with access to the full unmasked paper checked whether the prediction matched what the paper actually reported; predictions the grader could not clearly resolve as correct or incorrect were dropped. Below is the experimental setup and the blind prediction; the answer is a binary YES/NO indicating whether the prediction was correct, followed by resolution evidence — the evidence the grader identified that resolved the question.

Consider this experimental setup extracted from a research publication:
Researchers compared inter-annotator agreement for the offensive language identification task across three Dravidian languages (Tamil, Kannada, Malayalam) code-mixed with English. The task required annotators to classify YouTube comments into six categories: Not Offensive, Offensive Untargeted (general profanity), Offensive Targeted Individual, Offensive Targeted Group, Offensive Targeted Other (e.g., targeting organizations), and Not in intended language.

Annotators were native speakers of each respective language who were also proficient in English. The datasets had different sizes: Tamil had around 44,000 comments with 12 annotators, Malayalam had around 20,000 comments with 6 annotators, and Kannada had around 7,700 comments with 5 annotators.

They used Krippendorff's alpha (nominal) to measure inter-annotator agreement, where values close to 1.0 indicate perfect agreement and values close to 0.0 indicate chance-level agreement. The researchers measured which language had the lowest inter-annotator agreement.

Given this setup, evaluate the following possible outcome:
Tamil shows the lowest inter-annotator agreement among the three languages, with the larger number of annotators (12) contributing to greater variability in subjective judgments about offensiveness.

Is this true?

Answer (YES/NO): YES